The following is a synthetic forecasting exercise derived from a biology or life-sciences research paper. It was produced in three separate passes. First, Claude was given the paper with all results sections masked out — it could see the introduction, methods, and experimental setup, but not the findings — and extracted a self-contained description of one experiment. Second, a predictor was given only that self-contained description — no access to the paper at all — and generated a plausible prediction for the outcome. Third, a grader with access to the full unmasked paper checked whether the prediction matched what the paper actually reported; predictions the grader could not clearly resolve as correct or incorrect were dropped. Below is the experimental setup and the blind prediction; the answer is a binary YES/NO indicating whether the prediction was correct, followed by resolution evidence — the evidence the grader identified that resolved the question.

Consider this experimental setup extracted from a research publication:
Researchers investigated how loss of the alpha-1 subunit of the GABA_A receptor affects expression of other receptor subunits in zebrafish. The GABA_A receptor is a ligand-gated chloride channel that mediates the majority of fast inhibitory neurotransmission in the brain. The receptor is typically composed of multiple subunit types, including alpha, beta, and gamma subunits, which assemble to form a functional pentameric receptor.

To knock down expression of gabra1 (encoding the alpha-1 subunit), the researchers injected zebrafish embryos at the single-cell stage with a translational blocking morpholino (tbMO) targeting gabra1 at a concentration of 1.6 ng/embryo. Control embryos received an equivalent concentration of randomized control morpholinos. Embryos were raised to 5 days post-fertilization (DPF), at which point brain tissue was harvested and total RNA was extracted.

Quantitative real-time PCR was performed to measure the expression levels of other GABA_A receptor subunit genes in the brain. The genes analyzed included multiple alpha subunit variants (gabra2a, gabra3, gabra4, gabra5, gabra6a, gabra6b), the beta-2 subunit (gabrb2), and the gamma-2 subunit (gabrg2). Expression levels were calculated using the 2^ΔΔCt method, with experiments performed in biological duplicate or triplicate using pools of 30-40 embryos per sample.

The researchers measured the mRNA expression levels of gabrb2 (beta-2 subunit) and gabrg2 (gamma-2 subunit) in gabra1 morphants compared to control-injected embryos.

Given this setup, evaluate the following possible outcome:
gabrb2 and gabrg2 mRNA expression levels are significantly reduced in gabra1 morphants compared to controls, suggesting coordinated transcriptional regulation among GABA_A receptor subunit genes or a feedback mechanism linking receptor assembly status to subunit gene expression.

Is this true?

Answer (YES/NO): YES